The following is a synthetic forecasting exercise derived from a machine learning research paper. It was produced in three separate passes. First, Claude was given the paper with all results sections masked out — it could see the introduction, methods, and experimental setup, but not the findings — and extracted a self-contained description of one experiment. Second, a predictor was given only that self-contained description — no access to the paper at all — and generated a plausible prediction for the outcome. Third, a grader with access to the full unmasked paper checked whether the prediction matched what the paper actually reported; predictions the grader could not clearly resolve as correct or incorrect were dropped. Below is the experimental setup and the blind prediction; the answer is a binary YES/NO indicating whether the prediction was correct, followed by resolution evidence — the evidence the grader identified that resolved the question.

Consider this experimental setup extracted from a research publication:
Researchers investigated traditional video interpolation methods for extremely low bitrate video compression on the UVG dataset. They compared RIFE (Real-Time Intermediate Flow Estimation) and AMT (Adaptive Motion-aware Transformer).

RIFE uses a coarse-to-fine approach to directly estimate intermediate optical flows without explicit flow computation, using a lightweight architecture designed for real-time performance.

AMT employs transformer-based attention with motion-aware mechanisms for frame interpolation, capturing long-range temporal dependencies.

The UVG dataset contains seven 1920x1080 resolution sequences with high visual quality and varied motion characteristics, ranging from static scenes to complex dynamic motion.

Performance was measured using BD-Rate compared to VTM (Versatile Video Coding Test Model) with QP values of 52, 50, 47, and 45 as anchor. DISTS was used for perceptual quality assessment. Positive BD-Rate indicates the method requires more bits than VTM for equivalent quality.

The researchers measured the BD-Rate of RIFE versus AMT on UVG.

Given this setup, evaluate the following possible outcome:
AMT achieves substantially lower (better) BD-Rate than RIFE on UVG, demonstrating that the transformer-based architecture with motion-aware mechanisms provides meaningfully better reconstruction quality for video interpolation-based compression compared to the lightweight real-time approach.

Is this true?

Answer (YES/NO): YES